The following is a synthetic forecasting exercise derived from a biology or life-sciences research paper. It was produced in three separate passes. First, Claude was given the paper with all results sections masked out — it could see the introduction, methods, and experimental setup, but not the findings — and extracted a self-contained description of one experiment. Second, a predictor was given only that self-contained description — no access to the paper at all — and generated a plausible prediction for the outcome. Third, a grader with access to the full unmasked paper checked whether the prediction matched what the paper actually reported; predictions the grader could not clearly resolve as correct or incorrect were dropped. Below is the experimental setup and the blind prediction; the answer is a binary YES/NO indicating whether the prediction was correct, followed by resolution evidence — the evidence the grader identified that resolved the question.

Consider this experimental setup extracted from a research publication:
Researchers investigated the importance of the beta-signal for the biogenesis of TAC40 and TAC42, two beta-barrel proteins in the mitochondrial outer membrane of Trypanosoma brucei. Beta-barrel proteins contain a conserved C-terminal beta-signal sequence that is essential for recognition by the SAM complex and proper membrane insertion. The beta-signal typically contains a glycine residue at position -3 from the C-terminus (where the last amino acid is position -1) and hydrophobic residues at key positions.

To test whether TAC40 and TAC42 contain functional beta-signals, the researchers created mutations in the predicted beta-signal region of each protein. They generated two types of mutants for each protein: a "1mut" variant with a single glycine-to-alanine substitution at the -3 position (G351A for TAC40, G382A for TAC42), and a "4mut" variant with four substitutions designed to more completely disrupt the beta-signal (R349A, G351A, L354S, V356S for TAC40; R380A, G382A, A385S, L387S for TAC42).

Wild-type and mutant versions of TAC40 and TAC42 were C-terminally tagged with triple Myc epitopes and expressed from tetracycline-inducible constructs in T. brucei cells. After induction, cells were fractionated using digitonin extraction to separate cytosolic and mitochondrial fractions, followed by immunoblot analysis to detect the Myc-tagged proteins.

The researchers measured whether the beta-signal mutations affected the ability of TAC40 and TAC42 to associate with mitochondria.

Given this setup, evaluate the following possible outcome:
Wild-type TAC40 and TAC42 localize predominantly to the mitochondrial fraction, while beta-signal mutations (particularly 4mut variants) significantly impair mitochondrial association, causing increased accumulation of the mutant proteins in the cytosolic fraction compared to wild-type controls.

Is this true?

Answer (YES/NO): NO